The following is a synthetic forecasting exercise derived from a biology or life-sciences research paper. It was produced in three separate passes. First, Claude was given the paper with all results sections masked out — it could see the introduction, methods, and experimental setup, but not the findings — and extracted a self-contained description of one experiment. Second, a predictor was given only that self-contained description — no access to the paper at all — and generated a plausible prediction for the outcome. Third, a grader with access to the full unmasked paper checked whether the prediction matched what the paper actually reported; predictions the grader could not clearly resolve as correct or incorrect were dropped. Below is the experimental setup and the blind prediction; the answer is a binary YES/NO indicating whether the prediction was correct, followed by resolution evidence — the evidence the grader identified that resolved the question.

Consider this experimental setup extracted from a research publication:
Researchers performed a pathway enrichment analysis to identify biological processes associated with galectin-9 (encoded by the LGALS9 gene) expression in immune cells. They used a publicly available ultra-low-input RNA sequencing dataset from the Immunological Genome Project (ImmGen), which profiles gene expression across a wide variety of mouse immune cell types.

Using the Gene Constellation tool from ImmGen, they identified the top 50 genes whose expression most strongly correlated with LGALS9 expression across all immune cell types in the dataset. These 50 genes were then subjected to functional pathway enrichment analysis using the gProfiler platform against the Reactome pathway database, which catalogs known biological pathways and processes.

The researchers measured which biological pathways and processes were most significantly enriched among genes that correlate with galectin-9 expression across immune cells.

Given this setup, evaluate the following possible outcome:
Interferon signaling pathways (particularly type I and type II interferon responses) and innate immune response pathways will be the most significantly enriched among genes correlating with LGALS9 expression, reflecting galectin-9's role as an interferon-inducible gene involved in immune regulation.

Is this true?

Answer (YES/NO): NO